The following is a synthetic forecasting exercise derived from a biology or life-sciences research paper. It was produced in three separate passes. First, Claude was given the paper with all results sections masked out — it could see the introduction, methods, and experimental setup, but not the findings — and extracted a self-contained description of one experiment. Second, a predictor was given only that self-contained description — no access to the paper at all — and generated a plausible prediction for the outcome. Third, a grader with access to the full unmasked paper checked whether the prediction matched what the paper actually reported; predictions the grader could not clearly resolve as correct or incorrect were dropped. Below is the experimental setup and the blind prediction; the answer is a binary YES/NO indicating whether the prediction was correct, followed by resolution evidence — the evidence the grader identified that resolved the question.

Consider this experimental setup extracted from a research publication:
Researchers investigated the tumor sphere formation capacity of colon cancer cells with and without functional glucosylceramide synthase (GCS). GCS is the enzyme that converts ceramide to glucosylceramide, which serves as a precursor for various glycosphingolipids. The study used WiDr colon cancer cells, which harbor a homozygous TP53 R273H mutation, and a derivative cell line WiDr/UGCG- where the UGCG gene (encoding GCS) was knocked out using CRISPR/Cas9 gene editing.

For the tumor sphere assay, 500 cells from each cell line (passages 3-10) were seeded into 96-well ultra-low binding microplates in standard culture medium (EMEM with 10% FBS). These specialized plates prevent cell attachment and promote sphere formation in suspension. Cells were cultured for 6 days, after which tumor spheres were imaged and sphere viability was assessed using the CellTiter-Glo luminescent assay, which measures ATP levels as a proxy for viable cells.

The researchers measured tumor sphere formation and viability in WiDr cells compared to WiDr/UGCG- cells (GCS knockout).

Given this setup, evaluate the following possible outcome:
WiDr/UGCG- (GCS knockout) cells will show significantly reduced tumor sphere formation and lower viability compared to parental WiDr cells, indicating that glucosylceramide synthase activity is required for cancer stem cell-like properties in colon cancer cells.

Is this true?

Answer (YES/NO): YES